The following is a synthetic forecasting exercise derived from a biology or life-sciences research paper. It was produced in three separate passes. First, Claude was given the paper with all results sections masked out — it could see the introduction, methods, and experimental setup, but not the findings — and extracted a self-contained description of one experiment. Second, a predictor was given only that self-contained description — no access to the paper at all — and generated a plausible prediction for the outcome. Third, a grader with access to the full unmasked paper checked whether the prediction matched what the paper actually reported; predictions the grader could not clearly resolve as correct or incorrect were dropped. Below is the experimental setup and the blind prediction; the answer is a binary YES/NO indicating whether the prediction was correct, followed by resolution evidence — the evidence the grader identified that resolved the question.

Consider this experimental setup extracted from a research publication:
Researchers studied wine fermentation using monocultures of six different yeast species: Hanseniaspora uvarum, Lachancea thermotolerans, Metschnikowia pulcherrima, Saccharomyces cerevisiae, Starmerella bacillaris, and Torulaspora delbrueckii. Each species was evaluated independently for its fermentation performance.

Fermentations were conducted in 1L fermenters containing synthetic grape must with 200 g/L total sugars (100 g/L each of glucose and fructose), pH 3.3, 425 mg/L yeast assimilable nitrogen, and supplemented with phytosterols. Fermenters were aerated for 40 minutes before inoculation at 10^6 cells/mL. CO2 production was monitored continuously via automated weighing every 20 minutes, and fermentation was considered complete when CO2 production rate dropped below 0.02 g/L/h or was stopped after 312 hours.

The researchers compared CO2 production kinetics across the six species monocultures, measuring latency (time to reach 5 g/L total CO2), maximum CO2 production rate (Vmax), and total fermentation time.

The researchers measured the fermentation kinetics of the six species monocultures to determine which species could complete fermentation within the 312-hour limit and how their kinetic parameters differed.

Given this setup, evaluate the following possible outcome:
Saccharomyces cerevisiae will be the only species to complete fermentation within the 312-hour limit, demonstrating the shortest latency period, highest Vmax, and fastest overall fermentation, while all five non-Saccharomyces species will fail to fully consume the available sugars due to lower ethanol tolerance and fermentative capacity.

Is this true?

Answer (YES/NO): YES